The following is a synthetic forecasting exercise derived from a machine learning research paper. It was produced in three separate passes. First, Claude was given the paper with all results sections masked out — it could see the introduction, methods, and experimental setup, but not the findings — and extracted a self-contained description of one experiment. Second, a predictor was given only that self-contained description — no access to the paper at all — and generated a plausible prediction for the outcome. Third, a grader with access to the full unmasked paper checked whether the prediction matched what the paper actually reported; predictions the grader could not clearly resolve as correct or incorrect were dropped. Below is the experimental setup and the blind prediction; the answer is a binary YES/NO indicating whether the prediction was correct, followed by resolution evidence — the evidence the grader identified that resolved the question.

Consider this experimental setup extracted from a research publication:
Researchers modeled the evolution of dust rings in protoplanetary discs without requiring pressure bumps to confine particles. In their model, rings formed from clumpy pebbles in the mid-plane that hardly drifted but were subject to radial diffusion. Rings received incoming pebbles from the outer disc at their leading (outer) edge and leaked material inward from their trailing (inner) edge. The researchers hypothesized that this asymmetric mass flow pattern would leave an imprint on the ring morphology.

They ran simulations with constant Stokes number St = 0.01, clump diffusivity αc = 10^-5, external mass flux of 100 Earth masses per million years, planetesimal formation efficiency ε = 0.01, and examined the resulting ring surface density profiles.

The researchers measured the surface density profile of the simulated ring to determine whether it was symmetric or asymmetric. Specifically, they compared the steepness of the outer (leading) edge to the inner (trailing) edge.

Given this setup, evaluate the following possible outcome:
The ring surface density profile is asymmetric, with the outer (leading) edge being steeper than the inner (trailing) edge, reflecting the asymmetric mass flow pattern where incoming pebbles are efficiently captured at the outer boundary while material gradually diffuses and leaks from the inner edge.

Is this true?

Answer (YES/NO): YES